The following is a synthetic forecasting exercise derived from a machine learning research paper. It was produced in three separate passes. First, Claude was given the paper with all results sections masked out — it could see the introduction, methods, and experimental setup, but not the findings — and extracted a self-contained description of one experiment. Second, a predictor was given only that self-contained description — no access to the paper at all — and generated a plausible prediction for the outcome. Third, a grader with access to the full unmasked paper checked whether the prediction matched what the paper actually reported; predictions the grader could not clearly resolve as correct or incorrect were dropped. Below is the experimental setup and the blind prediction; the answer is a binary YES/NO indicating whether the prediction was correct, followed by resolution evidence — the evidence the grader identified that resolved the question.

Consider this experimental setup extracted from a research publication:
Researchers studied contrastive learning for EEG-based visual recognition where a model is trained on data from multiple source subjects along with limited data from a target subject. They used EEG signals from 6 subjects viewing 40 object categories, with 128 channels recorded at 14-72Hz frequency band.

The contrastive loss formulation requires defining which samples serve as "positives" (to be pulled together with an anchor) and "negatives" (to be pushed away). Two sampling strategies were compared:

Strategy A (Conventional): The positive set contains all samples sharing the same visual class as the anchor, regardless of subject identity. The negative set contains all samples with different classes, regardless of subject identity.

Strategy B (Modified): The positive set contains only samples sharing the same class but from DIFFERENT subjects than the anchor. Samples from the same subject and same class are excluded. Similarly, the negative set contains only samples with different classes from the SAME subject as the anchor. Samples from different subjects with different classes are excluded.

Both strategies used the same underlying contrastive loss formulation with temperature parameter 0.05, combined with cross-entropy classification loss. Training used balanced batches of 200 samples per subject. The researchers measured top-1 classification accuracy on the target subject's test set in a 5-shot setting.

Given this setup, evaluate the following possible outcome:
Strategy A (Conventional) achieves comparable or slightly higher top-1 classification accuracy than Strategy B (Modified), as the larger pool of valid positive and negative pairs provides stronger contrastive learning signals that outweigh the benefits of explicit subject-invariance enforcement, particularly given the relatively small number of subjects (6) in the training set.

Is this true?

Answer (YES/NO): NO